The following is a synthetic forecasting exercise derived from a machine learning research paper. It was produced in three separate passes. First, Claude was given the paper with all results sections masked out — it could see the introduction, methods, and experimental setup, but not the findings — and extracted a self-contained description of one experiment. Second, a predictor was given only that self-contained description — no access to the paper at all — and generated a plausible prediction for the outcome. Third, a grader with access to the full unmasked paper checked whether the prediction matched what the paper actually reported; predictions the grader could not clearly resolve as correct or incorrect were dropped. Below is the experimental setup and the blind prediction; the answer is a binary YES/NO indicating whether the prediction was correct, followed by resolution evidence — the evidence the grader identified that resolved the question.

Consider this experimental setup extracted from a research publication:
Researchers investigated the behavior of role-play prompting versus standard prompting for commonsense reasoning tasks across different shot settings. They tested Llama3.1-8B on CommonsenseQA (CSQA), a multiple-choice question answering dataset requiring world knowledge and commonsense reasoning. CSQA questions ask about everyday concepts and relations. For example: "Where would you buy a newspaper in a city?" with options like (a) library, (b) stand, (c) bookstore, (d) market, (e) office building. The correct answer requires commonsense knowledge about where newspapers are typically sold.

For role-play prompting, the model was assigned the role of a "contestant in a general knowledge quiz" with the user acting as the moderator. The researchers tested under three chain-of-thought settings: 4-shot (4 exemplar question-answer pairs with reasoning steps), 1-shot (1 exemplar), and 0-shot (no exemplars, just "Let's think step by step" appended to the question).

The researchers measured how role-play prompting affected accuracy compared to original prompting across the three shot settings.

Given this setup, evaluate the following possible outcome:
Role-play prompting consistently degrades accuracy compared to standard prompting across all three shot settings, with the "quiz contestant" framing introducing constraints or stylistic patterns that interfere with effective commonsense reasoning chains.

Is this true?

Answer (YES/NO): NO